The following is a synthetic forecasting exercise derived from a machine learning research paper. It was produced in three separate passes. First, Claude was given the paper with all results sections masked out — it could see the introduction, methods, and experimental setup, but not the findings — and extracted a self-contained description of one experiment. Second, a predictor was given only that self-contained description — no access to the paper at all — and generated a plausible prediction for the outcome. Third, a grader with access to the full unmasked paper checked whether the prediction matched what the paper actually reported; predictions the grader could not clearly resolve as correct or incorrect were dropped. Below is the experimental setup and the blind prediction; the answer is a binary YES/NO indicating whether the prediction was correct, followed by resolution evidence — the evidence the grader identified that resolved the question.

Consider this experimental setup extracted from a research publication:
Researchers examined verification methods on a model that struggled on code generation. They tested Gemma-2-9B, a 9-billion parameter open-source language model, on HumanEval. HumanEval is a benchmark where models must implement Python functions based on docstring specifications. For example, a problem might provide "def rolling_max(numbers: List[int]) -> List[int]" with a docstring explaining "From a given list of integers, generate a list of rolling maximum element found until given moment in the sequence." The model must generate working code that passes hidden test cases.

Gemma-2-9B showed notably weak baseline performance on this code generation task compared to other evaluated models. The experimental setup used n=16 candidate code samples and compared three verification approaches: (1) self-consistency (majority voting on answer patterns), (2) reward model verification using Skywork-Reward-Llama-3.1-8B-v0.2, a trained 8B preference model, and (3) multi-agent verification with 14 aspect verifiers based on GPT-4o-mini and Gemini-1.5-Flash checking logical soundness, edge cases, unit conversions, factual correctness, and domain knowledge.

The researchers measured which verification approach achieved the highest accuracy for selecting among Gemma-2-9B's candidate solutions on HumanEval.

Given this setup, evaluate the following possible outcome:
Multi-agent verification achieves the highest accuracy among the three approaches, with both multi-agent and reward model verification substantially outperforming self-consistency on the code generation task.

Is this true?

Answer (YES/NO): NO